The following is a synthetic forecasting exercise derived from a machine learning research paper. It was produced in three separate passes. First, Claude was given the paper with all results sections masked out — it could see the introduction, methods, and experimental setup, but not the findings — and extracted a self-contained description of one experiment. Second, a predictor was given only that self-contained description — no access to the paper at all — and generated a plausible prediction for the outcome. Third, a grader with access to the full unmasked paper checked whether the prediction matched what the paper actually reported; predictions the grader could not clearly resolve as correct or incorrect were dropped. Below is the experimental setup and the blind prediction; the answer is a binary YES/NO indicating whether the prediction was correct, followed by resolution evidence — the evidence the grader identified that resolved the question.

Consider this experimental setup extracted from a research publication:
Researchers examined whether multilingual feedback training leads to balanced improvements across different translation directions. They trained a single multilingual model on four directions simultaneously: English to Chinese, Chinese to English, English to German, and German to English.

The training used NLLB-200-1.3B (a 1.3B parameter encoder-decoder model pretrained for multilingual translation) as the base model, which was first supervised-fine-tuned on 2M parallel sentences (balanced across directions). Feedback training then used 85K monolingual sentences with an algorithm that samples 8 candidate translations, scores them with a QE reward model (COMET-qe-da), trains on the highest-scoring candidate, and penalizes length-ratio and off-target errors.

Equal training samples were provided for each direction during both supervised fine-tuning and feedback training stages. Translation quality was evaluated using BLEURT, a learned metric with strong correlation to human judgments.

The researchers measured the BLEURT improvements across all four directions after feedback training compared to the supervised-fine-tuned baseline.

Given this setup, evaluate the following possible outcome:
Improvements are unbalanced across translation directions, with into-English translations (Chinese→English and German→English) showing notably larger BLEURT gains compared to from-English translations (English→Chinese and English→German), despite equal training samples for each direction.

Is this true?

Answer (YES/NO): YES